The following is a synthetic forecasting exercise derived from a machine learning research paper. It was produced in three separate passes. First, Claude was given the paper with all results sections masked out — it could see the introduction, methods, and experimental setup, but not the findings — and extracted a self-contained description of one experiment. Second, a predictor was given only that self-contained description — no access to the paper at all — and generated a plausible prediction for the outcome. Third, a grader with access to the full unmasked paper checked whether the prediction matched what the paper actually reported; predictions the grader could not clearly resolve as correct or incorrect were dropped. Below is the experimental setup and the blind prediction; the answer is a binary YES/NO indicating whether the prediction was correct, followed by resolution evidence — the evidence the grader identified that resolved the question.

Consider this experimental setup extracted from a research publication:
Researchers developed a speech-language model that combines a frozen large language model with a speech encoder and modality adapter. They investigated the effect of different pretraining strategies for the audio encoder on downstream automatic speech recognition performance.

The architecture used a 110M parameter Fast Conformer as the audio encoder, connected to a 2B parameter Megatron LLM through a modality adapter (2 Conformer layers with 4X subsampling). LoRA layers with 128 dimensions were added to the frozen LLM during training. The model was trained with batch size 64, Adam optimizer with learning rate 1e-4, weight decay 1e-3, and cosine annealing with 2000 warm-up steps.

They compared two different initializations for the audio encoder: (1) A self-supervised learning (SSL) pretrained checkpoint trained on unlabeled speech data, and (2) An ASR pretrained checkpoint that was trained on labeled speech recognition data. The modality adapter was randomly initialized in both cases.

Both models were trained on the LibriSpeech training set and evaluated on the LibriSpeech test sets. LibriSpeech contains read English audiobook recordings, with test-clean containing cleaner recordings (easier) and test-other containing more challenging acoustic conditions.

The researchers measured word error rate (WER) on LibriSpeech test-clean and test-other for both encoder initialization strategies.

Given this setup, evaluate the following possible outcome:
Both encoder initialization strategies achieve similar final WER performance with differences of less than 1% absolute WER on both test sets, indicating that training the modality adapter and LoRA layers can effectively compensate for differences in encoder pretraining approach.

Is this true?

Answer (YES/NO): NO